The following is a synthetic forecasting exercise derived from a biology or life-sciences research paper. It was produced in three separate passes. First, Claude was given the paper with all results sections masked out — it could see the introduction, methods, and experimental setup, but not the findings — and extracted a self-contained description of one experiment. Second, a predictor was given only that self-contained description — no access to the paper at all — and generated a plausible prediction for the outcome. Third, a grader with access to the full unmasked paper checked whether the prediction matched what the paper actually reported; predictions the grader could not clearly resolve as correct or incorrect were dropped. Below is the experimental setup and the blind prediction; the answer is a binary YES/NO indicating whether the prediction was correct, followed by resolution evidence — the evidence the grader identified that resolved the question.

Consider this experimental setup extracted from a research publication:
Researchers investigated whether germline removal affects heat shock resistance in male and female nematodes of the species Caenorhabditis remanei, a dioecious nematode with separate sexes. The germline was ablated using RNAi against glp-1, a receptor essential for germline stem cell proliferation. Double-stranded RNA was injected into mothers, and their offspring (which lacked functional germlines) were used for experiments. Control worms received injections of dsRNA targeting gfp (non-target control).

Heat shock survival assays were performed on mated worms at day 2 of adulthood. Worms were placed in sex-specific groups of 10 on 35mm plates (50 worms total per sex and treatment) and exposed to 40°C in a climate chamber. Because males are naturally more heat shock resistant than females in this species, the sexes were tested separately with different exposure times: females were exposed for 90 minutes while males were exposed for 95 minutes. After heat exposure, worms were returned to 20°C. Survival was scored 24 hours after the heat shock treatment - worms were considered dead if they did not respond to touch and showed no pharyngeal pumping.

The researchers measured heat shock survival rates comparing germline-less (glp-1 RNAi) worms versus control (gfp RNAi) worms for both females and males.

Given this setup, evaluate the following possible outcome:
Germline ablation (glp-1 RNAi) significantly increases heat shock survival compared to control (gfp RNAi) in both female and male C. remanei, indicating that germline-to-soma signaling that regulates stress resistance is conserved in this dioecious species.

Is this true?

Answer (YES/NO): YES